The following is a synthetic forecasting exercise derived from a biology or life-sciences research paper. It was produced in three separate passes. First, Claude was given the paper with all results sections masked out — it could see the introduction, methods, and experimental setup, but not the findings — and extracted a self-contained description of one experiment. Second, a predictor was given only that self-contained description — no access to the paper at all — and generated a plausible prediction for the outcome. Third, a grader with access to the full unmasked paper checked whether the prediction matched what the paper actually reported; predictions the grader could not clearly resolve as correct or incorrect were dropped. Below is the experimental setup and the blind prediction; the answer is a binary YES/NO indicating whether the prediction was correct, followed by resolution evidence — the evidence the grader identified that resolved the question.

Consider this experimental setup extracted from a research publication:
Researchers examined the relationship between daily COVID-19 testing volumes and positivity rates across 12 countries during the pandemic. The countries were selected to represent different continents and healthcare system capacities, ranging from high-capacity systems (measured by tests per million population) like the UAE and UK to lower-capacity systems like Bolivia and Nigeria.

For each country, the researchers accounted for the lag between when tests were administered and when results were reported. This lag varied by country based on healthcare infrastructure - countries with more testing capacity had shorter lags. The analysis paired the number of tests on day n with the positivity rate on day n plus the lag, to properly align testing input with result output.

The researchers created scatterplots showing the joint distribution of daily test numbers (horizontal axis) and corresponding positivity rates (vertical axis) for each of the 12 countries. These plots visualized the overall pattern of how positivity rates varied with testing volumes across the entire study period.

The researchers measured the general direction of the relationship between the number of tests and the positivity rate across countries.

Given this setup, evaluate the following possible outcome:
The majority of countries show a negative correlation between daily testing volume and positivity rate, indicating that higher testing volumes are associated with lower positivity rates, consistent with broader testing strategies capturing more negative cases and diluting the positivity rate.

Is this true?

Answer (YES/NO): YES